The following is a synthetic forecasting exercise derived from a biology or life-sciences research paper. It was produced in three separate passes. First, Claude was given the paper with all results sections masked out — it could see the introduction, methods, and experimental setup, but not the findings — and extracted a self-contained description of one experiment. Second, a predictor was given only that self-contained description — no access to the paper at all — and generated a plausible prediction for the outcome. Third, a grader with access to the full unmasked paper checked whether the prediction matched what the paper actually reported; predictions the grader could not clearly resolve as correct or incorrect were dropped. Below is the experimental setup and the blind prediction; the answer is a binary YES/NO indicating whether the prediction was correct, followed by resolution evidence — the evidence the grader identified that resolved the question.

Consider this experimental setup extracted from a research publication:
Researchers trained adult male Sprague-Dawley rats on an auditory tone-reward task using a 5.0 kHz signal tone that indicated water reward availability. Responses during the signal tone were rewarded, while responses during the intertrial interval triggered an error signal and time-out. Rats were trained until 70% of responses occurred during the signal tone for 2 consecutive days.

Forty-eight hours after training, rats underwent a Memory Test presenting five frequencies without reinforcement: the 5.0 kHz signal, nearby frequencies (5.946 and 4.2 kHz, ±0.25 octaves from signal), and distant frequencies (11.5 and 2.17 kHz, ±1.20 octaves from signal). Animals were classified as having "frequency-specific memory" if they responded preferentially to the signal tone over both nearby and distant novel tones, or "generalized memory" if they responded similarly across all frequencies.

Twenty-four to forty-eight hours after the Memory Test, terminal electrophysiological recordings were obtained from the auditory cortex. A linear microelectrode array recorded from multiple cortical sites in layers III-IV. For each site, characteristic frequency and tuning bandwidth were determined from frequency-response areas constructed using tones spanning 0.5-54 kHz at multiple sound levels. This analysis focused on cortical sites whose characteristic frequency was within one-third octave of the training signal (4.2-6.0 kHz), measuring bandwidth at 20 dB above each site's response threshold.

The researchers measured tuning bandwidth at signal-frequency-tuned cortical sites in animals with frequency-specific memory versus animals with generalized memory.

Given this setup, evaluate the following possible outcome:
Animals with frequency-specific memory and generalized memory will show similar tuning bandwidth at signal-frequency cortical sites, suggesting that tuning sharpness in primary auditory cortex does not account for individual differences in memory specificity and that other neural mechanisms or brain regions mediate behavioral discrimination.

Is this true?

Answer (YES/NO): NO